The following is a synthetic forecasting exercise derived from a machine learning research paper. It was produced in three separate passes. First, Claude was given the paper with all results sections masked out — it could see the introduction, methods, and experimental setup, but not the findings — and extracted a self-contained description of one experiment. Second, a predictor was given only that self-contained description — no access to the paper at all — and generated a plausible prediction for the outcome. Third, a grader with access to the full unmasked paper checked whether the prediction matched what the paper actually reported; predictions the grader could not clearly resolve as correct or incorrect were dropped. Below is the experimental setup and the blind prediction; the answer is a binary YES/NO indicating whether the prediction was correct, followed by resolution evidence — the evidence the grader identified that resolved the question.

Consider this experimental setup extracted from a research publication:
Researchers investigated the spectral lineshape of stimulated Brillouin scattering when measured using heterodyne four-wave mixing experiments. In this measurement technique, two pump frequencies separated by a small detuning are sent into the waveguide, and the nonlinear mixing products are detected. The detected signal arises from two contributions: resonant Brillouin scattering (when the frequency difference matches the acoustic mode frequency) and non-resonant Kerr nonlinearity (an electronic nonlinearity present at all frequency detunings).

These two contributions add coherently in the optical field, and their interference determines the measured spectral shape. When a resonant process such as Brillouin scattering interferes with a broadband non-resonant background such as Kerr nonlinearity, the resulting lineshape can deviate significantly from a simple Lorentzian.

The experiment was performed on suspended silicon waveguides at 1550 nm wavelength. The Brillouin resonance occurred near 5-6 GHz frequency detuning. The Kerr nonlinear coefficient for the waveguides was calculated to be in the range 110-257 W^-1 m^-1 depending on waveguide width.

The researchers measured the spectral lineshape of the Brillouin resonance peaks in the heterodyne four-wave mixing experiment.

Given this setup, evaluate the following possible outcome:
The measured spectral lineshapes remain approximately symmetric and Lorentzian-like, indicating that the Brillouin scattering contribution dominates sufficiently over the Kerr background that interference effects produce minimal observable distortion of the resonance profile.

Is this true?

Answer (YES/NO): NO